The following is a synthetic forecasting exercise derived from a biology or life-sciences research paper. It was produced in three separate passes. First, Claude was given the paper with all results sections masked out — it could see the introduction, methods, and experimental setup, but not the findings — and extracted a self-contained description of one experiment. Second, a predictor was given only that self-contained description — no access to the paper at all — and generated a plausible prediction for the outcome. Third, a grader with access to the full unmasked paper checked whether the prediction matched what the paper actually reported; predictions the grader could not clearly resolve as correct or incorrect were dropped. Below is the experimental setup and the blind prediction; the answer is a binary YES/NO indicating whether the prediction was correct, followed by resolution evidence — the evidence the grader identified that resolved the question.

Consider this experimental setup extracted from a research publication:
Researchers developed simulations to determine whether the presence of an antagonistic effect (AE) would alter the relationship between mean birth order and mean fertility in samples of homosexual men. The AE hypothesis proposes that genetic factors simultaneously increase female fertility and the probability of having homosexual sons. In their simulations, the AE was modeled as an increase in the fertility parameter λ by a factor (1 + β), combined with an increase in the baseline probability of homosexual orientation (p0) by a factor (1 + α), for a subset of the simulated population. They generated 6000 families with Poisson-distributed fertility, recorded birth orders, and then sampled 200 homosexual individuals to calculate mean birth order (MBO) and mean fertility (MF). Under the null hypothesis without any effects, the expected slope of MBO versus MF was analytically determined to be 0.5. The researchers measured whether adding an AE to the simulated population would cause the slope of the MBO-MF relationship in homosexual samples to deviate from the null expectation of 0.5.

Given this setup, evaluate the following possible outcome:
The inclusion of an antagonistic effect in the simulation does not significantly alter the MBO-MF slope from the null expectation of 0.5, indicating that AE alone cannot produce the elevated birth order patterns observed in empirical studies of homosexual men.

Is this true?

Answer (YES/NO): YES